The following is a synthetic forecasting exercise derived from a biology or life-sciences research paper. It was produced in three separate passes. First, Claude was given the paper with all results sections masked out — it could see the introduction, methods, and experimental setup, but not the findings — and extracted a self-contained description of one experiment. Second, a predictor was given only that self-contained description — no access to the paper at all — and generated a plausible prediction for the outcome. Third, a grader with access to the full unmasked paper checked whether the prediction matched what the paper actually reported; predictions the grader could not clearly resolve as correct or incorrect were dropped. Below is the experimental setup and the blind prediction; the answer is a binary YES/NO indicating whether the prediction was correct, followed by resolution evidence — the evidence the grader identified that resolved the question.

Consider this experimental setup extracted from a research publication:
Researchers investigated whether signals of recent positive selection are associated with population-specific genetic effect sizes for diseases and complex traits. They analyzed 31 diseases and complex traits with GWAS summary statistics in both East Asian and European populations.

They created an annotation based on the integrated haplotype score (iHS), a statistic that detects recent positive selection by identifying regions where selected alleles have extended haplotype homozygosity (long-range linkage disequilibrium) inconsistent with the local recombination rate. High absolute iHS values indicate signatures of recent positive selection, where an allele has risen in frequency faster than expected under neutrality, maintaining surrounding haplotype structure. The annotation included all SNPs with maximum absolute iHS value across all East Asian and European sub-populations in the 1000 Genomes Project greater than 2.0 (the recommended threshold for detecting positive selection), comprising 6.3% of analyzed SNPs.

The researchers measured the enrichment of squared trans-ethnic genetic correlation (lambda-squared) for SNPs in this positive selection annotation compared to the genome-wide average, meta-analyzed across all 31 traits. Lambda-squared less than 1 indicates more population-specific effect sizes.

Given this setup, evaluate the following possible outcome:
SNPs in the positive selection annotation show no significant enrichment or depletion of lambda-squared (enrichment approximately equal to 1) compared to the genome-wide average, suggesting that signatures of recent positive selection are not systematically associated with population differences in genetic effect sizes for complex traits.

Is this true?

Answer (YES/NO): NO